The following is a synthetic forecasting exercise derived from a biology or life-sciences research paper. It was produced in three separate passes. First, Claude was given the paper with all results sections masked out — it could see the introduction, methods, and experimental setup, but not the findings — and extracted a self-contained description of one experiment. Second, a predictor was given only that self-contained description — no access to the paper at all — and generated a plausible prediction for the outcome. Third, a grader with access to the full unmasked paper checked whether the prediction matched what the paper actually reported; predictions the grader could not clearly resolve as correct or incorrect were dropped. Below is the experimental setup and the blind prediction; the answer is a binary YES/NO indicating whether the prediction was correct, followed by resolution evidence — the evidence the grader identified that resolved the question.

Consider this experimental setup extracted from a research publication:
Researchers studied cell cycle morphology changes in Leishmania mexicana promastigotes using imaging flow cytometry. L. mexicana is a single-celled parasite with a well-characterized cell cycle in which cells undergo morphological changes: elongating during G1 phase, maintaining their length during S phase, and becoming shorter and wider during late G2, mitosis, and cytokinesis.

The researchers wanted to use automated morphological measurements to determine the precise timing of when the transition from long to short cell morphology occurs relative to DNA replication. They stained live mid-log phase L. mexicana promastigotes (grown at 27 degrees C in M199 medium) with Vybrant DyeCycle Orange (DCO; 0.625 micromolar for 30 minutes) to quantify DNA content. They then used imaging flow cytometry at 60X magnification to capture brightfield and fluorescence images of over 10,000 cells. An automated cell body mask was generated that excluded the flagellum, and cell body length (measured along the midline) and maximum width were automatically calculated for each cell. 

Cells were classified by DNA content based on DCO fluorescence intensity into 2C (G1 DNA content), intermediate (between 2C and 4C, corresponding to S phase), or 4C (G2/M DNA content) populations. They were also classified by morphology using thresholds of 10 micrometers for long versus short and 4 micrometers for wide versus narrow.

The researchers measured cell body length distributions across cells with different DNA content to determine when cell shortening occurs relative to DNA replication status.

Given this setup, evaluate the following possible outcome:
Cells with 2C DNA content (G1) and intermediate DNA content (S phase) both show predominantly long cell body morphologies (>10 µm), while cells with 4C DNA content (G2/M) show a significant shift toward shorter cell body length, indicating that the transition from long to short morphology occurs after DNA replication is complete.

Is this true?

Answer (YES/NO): NO